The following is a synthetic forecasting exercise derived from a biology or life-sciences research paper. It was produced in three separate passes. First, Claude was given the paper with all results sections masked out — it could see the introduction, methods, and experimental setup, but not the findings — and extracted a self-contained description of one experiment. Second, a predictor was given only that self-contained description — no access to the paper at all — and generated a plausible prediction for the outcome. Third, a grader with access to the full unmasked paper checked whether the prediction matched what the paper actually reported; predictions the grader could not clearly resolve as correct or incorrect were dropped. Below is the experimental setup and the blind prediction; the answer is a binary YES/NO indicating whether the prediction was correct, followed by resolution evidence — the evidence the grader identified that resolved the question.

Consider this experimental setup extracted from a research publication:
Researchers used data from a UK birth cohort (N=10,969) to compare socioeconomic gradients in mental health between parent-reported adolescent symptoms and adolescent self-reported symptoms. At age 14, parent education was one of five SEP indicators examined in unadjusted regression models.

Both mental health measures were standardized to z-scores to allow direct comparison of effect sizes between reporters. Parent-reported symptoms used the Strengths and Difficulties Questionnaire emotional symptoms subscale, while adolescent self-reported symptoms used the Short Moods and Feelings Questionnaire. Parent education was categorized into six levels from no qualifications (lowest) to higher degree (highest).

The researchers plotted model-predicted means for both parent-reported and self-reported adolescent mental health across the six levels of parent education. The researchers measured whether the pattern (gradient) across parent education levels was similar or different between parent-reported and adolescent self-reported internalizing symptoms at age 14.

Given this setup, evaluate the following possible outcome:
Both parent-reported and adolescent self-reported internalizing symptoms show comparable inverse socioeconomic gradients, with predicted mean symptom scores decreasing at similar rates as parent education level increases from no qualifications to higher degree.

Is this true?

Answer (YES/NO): NO